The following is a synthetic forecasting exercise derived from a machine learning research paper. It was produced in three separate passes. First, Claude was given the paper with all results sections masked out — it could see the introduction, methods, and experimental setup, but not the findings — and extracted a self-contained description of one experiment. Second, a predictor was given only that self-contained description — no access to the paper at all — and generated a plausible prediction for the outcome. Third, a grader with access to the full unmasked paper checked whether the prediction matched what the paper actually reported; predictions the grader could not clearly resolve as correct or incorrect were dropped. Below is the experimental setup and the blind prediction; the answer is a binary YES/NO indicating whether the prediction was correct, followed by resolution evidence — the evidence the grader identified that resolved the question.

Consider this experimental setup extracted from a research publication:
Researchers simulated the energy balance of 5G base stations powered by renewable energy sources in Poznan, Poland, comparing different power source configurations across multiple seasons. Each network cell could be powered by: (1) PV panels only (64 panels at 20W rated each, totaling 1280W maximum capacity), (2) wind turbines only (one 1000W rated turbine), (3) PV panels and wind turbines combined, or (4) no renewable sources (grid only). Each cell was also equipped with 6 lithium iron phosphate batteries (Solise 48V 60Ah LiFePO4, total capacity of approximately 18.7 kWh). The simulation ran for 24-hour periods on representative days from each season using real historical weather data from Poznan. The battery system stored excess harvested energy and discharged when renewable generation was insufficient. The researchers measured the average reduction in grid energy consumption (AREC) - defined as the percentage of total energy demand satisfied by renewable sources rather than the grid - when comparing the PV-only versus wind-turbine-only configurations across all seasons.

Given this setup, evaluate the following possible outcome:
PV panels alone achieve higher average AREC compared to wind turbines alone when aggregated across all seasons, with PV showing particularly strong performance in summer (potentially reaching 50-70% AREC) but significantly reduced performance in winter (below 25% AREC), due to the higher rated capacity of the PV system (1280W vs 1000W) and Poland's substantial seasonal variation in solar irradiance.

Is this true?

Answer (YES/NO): NO